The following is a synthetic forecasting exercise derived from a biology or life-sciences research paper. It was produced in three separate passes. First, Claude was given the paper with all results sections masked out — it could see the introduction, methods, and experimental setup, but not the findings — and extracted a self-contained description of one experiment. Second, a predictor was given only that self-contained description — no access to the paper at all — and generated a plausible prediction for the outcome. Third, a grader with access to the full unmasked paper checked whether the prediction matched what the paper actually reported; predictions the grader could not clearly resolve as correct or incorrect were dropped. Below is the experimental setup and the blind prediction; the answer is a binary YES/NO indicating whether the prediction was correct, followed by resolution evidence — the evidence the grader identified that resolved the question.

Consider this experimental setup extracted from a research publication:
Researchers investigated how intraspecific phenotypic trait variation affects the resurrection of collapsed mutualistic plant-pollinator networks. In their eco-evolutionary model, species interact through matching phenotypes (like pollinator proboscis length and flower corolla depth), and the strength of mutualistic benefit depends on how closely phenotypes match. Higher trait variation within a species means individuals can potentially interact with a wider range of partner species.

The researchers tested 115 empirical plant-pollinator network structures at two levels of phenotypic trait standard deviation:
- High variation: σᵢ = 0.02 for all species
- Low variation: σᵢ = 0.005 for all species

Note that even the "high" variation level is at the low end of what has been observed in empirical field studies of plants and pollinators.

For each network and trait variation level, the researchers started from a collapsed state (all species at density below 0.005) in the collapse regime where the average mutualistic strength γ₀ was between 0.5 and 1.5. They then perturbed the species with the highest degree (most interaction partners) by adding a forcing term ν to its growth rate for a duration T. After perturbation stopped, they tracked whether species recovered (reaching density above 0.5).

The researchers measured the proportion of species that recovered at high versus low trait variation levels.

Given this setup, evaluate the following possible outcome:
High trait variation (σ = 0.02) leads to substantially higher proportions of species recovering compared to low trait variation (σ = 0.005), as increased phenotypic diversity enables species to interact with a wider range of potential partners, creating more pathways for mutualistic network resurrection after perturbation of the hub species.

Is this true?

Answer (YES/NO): YES